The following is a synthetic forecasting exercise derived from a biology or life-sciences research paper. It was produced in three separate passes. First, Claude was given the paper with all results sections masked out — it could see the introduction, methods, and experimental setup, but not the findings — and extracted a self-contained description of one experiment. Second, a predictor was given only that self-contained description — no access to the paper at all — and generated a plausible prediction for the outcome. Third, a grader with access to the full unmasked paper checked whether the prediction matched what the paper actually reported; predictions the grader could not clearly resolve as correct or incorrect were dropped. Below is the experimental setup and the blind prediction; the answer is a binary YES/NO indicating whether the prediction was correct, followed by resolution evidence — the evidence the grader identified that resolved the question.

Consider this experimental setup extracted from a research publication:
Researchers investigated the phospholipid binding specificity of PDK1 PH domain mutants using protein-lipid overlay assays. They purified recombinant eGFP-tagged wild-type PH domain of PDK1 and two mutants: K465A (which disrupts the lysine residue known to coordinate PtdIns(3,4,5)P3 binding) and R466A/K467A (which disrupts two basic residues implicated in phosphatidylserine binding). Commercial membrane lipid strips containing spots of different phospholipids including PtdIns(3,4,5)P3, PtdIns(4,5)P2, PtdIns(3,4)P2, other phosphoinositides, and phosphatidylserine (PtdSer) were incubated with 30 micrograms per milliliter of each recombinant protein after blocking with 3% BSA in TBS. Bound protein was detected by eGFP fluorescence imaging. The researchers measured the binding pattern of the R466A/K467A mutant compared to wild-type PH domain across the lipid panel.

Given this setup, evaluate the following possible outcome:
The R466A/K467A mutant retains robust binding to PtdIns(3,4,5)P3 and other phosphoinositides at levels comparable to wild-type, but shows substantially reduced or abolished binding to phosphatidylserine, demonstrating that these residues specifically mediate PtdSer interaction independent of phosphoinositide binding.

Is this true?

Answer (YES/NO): NO